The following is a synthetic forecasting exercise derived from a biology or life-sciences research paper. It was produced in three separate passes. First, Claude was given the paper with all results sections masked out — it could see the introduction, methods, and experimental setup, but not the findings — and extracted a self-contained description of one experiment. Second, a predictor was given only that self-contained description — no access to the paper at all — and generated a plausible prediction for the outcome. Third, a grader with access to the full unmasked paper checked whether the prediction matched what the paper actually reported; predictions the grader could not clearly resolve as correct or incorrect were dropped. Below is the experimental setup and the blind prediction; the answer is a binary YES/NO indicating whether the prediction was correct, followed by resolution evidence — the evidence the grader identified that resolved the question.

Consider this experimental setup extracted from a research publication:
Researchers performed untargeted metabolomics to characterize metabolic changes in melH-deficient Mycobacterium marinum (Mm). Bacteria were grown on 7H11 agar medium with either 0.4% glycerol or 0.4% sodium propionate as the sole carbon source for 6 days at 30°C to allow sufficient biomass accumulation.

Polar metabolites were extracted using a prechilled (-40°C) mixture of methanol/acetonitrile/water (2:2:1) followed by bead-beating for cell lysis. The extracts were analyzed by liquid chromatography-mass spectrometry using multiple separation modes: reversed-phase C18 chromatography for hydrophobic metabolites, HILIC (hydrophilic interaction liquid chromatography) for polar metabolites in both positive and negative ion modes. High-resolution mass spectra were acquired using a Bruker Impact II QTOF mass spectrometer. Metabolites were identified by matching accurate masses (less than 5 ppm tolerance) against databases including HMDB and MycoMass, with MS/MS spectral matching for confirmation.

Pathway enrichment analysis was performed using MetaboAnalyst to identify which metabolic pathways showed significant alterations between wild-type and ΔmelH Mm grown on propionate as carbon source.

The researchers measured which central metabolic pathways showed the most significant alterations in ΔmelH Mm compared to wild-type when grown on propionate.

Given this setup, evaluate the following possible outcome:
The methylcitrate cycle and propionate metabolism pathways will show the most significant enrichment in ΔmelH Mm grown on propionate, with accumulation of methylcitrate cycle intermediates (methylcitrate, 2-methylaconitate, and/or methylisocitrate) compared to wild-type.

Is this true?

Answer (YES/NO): NO